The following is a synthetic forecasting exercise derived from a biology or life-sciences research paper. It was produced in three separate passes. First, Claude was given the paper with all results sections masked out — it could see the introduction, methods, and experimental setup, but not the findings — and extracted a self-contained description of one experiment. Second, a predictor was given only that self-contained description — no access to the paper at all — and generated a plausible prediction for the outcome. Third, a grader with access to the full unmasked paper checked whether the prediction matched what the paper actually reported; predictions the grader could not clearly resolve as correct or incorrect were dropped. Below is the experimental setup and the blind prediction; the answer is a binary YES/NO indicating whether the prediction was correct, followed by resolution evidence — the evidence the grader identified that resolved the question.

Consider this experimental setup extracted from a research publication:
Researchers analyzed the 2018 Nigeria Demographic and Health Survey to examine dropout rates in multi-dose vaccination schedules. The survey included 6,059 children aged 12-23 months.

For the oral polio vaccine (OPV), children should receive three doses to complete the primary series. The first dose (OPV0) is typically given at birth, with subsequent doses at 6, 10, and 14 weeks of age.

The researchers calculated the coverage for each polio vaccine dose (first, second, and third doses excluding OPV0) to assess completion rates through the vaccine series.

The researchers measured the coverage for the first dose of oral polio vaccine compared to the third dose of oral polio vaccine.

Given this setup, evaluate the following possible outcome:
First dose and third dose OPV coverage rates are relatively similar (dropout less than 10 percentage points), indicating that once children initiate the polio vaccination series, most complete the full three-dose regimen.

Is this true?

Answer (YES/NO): NO